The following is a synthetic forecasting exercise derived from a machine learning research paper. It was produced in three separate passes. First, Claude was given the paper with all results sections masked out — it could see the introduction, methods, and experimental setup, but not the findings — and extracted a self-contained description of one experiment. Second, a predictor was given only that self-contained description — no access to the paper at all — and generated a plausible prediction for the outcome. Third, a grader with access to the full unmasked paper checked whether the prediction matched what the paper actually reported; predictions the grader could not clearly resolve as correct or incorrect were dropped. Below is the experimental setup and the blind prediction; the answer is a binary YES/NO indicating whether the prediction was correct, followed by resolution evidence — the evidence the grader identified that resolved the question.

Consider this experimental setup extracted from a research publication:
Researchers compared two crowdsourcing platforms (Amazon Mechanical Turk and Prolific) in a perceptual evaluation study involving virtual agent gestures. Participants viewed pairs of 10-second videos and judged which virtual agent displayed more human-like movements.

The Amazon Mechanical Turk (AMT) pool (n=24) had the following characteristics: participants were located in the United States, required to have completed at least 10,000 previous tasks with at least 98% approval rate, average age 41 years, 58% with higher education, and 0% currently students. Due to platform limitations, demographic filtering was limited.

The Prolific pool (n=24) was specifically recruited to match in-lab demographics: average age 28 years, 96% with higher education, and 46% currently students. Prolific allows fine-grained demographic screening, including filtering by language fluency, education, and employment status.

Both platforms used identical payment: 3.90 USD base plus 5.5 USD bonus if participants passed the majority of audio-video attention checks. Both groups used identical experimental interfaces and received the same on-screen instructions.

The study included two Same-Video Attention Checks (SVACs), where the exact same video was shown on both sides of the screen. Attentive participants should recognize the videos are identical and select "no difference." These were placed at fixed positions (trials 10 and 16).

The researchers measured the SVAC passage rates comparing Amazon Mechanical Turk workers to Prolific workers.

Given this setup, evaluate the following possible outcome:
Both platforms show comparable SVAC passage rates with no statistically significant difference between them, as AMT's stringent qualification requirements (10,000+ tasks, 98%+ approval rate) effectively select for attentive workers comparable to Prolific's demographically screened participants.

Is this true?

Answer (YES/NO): YES